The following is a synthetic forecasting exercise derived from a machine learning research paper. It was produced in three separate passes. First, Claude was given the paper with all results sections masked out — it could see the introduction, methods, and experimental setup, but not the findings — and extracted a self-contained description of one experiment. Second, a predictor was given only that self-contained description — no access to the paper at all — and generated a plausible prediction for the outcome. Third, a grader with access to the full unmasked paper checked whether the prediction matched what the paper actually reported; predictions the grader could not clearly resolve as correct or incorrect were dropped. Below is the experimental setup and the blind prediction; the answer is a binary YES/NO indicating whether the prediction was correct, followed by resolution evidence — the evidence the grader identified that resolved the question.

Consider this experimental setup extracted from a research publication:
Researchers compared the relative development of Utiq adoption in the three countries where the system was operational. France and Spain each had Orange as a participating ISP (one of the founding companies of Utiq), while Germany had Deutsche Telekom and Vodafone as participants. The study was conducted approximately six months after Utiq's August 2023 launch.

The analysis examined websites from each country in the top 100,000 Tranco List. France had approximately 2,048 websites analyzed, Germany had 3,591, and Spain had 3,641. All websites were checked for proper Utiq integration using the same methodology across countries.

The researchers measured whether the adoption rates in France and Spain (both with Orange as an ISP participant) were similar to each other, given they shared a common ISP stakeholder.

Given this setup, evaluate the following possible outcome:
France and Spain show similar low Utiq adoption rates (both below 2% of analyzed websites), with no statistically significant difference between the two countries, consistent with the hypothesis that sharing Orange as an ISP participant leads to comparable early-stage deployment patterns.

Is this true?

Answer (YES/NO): NO